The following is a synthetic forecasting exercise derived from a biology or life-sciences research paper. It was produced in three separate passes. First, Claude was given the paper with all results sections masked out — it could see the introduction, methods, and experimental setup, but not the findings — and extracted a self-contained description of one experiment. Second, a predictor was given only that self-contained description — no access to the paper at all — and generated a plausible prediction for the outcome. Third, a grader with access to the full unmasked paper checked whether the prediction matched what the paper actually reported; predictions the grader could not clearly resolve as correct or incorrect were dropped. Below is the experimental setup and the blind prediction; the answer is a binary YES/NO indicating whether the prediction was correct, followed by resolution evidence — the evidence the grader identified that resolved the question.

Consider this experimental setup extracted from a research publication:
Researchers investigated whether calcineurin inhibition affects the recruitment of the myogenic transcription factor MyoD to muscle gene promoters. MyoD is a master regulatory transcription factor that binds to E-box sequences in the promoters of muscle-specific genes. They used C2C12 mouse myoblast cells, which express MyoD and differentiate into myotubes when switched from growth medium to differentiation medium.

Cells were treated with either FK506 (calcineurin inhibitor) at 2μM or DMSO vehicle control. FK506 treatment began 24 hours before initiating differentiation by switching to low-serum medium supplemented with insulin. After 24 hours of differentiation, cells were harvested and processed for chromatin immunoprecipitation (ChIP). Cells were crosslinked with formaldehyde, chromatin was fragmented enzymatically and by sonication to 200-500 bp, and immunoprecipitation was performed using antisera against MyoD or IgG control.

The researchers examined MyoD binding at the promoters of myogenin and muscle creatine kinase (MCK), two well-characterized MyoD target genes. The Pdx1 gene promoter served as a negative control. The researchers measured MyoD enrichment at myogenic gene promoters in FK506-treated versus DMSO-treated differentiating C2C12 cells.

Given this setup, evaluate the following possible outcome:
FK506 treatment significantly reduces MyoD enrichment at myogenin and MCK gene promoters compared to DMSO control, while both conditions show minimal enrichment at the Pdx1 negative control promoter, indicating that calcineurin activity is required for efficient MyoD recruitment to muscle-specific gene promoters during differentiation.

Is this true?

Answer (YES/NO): YES